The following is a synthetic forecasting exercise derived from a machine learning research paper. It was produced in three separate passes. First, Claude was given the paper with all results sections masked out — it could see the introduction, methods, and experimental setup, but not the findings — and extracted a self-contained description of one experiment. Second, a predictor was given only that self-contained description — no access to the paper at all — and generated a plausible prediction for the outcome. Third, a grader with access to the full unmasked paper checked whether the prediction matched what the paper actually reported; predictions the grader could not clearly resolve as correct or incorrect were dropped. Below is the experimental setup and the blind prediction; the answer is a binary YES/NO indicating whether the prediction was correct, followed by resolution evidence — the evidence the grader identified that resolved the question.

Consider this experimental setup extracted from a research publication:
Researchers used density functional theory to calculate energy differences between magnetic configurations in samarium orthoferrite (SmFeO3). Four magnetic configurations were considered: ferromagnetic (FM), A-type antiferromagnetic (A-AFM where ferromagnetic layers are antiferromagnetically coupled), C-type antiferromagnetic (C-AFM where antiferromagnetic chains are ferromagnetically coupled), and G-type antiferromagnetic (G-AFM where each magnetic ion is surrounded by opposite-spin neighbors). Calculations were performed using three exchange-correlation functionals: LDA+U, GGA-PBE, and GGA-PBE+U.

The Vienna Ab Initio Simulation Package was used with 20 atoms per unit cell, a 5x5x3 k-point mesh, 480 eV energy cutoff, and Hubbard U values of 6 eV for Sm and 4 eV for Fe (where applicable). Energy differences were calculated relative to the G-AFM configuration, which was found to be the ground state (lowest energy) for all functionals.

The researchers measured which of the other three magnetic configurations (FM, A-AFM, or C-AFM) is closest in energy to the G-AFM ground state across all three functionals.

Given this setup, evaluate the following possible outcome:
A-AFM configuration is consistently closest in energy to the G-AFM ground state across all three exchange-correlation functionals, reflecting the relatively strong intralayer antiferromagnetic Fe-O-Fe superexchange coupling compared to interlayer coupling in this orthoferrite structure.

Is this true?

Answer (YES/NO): NO